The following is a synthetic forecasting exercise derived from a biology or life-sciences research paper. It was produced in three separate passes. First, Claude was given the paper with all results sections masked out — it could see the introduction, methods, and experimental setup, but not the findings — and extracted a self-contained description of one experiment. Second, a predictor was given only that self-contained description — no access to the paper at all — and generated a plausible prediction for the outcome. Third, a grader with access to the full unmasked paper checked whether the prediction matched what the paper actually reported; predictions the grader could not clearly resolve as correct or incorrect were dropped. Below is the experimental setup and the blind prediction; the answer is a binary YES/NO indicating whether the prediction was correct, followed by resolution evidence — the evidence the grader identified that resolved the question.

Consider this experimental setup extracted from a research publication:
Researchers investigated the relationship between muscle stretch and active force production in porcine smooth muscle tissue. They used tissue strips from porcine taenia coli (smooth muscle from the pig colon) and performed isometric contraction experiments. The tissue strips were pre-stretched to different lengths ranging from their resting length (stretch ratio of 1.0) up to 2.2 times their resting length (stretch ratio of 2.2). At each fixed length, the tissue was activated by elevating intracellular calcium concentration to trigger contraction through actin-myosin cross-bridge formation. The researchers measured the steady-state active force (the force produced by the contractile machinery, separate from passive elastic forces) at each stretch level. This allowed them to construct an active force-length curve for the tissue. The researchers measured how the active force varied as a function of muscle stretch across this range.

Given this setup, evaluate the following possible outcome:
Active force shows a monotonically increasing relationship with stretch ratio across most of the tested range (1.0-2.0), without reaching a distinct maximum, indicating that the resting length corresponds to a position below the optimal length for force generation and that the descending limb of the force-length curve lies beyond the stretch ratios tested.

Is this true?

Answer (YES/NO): NO